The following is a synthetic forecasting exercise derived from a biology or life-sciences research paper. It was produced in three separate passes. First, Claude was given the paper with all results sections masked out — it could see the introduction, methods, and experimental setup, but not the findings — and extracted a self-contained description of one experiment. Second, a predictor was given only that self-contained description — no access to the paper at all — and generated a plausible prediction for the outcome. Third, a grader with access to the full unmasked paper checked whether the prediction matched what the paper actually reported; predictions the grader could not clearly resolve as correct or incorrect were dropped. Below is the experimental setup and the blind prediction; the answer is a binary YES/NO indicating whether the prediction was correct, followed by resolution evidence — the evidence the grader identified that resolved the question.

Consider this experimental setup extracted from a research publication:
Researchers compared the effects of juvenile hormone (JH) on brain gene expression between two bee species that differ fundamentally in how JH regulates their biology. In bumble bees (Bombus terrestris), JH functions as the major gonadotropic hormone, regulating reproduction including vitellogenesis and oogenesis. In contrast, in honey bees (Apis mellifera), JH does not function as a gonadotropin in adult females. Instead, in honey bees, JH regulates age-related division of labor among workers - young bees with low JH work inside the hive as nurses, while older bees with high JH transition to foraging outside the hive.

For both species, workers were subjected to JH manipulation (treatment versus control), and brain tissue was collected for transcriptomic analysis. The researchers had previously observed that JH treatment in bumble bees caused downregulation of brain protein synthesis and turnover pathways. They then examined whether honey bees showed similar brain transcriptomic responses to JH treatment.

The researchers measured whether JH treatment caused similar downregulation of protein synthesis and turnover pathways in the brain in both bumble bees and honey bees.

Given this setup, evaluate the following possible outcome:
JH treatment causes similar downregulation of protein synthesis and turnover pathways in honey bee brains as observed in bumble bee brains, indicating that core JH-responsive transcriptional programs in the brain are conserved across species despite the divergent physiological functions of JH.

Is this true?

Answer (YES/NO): NO